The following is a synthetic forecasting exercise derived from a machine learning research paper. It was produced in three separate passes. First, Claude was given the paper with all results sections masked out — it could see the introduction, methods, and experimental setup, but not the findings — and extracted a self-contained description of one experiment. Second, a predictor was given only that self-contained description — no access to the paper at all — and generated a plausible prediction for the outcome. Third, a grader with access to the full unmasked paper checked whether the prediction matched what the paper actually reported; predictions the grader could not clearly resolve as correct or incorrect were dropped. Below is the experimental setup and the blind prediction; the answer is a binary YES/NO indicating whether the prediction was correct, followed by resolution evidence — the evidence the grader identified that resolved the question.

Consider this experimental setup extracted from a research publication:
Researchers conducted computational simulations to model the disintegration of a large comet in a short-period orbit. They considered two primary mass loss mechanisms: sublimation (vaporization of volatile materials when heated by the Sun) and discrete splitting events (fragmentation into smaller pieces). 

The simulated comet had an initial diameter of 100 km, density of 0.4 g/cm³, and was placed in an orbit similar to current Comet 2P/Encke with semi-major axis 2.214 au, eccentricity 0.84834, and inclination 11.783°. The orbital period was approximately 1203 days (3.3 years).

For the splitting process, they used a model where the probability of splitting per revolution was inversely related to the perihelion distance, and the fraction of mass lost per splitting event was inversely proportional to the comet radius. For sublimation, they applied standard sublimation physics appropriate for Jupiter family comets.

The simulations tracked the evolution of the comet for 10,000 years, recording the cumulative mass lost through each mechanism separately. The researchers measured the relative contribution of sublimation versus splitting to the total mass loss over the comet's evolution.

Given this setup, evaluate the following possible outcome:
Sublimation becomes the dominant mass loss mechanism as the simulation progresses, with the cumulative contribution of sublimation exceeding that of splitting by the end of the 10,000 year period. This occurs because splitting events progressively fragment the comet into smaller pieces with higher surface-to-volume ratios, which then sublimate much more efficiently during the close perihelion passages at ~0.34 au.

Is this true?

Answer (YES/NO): NO